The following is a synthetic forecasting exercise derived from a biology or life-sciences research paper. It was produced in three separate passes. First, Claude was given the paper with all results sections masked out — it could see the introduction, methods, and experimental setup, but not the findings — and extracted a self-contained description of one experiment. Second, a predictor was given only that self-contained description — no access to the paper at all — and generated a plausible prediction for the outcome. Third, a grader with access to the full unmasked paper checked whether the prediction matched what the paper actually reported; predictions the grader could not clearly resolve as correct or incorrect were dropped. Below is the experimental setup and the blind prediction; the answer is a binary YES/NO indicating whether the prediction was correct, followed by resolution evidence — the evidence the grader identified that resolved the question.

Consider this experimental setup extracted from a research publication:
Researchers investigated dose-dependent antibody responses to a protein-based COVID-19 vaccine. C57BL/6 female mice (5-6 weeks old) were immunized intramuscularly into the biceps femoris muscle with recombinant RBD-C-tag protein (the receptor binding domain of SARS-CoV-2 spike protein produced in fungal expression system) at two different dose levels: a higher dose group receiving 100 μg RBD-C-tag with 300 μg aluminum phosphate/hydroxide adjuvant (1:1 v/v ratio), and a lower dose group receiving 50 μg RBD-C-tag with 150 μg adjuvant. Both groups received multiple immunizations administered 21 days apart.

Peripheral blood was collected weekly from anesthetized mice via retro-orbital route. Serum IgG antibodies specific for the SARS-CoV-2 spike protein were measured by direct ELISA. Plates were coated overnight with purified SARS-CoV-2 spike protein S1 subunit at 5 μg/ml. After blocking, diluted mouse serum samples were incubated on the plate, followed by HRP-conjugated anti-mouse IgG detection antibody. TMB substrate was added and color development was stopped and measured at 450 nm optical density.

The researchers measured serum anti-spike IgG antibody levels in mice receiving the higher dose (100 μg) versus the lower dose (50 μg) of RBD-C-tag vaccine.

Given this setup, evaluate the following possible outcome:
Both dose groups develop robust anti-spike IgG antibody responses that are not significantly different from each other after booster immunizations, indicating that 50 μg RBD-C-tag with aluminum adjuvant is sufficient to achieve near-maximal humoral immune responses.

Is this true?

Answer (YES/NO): YES